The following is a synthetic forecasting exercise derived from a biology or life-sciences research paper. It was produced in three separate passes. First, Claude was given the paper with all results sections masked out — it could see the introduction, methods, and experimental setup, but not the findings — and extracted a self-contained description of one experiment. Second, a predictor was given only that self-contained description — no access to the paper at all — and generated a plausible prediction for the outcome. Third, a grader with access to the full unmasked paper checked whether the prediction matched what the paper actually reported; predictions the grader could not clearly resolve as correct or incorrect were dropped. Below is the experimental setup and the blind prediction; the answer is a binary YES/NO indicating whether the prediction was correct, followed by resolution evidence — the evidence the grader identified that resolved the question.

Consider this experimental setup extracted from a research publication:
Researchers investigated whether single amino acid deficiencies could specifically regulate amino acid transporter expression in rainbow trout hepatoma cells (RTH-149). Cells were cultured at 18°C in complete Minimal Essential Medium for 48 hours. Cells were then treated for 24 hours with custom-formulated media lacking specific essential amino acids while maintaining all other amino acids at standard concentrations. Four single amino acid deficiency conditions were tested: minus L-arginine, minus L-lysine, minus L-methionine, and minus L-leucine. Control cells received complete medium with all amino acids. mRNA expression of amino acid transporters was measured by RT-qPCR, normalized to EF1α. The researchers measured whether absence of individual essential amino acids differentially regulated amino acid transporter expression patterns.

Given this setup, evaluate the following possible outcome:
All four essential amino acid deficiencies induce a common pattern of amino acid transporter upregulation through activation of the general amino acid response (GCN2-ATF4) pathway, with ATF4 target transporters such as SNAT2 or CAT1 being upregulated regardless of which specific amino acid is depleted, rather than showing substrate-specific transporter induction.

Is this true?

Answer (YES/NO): NO